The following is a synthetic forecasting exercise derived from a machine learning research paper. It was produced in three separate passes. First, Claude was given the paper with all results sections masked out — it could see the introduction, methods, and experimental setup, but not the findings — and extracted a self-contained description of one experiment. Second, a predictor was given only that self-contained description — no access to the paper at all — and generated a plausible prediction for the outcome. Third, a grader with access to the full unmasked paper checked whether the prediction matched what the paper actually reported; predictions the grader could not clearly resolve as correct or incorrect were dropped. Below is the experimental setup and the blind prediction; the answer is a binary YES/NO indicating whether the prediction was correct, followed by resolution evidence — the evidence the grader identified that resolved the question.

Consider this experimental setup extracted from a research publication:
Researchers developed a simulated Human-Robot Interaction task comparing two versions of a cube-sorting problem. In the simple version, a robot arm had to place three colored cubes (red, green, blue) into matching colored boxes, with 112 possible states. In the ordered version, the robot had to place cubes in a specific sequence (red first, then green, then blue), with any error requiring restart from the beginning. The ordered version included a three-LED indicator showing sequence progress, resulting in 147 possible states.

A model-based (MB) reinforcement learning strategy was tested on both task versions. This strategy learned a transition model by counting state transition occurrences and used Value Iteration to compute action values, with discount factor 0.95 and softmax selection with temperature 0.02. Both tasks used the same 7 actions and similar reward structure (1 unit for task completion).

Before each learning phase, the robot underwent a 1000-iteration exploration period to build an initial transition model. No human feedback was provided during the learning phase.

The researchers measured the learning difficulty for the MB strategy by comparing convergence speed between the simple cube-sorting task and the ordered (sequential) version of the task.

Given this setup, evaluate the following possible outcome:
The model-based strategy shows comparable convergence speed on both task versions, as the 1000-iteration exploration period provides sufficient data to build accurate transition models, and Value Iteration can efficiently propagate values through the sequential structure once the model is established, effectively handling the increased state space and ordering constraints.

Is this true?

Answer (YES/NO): NO